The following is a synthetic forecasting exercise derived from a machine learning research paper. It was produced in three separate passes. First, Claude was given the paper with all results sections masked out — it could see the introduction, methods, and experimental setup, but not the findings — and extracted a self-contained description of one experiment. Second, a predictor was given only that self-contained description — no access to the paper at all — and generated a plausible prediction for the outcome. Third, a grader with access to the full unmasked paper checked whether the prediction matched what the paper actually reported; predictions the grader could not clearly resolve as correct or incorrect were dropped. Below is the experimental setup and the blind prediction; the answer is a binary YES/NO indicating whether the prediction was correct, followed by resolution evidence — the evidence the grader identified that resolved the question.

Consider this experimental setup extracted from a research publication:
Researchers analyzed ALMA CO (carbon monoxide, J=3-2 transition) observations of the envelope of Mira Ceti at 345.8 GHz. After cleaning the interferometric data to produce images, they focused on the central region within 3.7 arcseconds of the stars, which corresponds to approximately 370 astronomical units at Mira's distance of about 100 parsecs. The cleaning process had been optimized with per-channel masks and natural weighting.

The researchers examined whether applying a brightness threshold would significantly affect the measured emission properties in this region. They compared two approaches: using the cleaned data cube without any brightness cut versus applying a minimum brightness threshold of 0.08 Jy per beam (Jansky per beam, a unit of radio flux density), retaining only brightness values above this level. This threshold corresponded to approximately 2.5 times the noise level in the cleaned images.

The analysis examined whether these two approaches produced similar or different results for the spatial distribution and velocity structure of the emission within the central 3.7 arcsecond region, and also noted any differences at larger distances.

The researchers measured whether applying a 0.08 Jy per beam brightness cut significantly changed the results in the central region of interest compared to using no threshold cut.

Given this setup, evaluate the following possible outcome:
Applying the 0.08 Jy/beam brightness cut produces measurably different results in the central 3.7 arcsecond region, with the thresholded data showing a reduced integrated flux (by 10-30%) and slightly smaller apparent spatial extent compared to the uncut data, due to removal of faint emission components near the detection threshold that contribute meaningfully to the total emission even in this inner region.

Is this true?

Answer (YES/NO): NO